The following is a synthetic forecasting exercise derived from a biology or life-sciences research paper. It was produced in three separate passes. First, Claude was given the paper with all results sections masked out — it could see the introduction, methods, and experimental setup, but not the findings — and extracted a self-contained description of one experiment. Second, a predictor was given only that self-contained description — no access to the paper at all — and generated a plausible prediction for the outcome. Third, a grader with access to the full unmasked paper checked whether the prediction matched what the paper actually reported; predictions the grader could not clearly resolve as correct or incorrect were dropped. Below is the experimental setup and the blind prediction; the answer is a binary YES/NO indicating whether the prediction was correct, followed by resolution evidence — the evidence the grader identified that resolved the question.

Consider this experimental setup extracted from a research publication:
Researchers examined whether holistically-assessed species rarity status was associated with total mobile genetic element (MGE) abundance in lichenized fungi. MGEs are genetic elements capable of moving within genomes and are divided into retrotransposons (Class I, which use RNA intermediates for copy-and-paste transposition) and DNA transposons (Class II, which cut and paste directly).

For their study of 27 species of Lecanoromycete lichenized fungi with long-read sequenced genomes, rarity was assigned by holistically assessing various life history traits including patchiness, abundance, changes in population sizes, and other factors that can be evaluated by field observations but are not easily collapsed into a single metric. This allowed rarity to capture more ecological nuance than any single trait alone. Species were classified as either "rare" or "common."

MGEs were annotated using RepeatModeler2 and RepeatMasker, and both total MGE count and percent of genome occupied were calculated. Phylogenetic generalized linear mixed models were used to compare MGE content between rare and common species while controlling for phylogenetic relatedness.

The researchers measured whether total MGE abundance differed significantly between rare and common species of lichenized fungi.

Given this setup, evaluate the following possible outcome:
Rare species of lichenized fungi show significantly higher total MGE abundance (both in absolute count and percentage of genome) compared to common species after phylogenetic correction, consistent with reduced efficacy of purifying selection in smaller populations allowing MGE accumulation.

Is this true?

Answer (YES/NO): NO